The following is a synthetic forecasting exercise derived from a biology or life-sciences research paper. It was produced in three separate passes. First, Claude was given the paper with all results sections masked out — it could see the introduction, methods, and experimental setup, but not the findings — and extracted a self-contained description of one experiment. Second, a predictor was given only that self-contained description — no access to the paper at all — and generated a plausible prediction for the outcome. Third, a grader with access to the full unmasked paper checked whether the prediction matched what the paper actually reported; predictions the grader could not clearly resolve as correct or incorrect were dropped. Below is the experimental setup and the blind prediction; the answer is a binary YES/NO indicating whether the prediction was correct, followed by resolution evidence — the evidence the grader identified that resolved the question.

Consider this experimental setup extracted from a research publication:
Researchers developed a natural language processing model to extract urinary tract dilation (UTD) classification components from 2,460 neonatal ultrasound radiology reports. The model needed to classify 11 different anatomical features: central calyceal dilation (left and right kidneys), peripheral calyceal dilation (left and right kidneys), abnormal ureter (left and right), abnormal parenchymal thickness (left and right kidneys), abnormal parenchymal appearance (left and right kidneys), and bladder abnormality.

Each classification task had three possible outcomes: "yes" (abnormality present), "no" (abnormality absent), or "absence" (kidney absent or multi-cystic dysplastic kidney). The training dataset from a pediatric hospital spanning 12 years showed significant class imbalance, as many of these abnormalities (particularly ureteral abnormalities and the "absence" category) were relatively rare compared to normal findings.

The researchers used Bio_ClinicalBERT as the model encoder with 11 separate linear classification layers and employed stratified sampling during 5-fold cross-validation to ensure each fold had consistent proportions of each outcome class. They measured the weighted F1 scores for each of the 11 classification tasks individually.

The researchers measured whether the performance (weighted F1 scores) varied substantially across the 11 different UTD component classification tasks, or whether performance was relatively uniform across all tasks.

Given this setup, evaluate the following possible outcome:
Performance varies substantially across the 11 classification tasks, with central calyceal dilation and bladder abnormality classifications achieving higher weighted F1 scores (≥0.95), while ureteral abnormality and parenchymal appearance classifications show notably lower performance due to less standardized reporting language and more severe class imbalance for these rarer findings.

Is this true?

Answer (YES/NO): NO